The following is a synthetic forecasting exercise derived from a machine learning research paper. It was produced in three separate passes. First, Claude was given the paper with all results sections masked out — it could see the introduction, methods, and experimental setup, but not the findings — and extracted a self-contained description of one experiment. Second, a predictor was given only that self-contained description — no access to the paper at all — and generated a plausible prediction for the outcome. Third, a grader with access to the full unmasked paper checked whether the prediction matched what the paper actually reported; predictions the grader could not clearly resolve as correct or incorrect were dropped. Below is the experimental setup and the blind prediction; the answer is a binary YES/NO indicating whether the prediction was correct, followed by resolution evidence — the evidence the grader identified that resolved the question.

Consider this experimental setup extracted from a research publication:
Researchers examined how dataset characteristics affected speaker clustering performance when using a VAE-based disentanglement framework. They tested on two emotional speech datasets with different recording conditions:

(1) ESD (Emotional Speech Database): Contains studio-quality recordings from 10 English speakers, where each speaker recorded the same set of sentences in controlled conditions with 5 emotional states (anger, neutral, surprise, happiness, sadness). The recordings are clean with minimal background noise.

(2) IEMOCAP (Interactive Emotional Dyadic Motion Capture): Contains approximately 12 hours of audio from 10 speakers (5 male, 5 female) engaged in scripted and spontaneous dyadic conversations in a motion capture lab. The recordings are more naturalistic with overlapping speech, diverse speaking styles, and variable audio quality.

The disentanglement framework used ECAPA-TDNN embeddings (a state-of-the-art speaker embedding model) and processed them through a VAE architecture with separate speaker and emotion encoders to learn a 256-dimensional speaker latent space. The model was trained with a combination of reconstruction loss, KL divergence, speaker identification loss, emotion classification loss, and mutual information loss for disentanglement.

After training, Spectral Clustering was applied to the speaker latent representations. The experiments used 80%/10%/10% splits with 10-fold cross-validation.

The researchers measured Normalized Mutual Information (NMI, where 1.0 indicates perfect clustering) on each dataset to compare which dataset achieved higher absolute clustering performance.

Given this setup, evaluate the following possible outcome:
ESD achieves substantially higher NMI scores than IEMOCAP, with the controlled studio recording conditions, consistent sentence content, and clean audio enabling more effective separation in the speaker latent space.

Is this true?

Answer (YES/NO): YES